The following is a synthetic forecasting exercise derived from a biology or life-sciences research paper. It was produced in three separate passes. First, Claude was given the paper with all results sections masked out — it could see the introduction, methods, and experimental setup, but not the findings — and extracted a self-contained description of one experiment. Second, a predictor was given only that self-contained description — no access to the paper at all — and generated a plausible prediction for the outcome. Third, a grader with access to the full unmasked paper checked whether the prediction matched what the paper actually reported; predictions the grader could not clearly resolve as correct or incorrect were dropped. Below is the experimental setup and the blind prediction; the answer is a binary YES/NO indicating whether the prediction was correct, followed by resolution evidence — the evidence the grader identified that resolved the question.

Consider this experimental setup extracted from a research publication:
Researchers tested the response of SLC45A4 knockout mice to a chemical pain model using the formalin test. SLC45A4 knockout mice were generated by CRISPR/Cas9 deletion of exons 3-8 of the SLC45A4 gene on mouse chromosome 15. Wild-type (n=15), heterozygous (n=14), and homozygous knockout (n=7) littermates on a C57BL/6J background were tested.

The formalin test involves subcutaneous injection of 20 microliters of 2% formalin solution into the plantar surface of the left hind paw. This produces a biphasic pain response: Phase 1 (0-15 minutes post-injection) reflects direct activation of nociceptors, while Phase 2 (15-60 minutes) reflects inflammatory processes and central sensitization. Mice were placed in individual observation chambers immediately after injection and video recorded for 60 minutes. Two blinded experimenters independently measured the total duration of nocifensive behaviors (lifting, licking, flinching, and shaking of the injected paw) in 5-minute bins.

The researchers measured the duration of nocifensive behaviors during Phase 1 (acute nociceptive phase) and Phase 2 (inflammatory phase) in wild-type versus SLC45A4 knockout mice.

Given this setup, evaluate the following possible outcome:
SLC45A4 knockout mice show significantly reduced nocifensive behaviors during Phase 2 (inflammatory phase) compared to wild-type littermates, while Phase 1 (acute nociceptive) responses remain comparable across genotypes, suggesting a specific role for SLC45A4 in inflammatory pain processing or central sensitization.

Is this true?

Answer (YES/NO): NO